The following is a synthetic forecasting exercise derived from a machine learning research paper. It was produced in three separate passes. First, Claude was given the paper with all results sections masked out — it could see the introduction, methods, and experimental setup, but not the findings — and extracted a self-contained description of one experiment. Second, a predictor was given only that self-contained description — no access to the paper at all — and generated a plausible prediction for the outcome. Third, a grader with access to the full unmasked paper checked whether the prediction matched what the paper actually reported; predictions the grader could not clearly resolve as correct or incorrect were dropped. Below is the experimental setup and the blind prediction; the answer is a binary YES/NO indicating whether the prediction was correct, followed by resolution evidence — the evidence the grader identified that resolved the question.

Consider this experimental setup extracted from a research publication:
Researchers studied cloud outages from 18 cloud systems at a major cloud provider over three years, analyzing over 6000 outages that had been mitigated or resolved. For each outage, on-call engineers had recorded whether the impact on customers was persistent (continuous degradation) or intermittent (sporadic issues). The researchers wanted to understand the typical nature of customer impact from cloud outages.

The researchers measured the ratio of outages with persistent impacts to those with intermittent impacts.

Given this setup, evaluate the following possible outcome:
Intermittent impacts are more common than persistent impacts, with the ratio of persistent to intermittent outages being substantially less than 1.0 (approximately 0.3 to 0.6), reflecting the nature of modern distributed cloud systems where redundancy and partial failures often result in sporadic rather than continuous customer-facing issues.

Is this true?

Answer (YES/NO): NO